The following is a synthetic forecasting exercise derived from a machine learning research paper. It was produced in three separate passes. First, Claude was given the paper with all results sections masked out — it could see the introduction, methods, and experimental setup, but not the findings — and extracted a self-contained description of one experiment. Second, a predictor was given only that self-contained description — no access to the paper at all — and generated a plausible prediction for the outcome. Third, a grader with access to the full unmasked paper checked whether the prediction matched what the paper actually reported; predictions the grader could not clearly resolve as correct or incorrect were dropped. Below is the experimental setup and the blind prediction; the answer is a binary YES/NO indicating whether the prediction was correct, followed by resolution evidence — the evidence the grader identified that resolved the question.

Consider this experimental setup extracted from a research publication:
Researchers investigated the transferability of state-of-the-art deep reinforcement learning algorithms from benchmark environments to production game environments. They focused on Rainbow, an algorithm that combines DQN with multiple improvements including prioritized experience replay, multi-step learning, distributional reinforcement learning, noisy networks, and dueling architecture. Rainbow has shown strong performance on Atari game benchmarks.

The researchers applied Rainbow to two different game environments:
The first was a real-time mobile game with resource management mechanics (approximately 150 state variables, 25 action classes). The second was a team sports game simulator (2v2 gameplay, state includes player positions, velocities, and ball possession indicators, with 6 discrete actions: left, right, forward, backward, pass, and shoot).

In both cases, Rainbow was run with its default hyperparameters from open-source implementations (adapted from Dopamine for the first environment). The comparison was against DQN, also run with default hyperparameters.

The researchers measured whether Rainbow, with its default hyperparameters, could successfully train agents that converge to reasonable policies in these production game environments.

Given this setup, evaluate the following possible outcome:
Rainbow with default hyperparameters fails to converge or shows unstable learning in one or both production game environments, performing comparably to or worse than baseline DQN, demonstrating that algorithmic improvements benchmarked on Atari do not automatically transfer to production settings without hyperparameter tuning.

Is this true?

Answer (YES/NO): NO